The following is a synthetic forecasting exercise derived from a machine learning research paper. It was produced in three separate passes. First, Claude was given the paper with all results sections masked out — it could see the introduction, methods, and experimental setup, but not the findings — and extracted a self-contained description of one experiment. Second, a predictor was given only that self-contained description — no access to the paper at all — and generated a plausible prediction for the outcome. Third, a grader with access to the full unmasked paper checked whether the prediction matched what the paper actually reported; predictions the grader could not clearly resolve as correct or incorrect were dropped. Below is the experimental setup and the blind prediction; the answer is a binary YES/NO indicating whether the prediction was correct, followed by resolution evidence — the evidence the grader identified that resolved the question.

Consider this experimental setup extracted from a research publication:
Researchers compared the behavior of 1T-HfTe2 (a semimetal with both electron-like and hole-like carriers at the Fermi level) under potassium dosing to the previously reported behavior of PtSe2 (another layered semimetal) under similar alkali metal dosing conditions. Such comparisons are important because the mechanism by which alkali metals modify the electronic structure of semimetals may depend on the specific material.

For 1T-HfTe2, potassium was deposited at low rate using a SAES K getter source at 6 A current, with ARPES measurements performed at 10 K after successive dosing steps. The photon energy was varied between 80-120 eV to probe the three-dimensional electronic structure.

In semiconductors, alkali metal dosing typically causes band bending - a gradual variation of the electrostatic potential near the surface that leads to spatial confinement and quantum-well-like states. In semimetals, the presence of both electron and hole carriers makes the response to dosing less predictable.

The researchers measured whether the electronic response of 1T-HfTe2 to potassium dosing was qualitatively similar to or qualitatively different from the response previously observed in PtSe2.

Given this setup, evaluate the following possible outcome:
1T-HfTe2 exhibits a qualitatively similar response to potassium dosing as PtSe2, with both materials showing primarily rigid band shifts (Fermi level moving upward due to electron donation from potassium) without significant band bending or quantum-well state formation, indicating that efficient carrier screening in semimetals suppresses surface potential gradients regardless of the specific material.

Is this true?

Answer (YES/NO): NO